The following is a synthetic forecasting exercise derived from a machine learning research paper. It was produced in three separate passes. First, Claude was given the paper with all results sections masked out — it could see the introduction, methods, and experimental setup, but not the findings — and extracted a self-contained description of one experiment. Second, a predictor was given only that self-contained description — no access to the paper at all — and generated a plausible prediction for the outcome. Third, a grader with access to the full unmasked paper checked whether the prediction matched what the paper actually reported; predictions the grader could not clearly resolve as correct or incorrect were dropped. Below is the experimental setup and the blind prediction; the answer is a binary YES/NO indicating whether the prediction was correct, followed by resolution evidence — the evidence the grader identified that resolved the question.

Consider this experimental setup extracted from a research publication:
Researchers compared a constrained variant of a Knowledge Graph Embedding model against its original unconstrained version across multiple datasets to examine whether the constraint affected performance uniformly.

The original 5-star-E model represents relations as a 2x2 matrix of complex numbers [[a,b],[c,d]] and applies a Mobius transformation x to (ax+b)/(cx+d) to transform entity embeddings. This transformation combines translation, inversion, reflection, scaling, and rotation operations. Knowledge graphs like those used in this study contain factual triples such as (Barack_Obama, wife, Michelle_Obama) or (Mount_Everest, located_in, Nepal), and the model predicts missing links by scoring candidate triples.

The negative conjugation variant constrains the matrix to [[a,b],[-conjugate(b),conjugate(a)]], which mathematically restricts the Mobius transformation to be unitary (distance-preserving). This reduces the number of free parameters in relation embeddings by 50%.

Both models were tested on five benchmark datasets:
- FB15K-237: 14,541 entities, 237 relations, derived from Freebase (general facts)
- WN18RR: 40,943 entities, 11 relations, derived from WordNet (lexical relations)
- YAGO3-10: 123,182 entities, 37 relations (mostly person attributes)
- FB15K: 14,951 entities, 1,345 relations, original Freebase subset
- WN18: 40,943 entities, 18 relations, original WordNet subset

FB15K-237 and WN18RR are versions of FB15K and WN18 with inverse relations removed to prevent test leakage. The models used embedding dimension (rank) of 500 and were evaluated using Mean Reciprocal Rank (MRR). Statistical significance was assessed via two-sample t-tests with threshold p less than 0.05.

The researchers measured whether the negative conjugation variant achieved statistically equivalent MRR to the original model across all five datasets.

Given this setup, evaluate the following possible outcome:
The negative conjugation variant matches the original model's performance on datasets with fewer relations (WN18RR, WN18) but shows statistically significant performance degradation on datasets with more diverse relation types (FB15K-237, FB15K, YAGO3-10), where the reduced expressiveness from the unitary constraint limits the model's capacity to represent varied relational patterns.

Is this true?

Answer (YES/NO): NO